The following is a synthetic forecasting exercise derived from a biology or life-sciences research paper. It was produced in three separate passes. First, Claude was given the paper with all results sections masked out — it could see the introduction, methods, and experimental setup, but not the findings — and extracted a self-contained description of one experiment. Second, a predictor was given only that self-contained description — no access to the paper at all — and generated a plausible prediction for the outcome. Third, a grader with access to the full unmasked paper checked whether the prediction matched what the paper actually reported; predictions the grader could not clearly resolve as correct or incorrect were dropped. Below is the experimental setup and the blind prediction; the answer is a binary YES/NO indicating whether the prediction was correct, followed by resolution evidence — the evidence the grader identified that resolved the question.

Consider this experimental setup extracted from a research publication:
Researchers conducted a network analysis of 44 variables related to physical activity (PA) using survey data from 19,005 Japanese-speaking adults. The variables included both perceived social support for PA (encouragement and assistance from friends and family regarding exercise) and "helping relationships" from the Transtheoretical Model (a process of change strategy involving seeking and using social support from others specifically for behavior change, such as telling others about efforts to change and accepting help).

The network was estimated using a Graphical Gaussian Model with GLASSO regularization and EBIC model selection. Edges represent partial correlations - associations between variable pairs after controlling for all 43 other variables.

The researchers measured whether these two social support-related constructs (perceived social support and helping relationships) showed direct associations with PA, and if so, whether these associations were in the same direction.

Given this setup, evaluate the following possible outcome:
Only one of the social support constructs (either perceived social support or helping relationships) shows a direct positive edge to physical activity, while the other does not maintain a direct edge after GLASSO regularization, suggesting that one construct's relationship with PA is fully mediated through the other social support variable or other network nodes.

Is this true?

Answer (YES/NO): NO